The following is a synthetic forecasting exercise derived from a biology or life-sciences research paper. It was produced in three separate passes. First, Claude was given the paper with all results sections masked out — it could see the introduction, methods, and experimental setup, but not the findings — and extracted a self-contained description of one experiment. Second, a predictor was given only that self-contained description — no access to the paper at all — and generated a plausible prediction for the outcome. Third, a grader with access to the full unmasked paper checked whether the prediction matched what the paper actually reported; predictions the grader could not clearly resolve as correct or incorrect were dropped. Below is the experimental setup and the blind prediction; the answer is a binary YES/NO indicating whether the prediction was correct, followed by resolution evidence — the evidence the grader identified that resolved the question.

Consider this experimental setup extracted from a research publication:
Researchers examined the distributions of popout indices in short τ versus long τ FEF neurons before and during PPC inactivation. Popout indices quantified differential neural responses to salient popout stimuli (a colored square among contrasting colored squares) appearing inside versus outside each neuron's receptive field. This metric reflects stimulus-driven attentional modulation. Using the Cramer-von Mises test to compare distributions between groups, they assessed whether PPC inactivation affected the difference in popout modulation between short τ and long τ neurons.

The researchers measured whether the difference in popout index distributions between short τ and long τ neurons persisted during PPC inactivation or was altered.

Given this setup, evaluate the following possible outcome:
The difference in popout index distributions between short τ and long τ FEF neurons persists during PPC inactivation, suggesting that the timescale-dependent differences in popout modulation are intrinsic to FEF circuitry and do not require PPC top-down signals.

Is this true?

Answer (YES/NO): NO